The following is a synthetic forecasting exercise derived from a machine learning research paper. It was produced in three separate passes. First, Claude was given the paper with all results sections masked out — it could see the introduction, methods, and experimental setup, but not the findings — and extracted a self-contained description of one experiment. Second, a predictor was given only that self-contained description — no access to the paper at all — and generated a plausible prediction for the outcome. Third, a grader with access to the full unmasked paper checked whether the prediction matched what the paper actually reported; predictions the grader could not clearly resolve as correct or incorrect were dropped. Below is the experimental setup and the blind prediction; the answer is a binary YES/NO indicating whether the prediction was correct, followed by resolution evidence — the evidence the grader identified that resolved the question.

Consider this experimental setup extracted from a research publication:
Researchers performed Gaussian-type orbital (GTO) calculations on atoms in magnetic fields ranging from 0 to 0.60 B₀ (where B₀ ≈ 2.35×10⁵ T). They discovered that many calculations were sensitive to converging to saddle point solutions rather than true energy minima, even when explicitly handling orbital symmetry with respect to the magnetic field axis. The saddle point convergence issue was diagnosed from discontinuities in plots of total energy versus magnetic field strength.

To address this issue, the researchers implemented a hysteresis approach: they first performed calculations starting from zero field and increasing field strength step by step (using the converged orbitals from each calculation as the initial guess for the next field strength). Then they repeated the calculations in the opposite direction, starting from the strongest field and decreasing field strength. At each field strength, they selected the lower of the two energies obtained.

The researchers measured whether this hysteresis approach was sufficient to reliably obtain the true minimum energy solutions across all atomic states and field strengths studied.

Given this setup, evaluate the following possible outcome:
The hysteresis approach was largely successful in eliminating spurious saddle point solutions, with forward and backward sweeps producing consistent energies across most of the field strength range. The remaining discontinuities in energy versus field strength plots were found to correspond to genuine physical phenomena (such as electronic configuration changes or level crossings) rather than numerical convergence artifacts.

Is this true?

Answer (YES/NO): NO